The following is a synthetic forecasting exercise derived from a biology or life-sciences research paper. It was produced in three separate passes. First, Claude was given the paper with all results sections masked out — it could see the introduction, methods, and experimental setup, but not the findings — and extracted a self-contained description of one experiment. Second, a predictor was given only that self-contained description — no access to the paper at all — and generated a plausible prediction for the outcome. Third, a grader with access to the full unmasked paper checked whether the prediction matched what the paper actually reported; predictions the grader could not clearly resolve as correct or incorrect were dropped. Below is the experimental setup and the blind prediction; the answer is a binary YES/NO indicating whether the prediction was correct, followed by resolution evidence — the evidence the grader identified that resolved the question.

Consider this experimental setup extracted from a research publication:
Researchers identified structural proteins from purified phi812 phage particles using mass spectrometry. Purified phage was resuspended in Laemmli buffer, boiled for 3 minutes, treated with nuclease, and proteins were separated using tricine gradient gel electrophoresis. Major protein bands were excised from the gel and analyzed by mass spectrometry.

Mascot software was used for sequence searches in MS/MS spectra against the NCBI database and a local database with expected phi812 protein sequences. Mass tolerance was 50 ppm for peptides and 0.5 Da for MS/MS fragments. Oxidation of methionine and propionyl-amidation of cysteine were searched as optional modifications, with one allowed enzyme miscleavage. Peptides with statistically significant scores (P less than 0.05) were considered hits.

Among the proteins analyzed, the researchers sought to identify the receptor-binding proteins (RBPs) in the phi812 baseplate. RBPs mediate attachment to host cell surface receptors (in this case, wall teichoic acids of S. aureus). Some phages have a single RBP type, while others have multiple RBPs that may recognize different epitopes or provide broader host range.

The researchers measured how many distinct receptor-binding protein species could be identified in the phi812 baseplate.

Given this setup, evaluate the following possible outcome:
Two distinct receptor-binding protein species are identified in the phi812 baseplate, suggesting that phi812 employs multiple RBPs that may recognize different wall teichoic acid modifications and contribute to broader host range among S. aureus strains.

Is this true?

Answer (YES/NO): YES